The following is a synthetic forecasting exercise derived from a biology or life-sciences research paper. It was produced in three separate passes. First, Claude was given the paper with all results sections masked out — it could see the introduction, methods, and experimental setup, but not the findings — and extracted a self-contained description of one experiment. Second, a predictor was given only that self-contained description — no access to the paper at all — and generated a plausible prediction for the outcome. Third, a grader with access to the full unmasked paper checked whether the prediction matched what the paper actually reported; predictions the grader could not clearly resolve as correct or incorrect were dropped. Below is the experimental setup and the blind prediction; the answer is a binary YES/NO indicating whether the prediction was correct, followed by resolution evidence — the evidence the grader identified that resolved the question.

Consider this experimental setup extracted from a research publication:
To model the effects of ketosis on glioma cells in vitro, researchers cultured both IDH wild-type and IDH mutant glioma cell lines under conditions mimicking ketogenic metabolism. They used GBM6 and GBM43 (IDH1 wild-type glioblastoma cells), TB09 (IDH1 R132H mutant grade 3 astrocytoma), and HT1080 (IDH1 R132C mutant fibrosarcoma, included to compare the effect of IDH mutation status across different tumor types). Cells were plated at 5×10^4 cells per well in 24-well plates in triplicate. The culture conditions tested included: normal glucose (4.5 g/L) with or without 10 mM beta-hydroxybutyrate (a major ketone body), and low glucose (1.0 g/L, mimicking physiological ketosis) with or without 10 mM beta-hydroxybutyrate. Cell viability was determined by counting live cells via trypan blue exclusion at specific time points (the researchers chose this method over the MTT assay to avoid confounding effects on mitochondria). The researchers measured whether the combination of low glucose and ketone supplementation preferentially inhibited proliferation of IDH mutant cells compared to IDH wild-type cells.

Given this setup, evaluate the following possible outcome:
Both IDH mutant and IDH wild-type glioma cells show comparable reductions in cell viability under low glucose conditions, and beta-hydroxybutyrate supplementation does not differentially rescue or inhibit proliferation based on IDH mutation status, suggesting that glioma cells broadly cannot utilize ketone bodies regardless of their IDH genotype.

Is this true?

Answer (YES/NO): YES